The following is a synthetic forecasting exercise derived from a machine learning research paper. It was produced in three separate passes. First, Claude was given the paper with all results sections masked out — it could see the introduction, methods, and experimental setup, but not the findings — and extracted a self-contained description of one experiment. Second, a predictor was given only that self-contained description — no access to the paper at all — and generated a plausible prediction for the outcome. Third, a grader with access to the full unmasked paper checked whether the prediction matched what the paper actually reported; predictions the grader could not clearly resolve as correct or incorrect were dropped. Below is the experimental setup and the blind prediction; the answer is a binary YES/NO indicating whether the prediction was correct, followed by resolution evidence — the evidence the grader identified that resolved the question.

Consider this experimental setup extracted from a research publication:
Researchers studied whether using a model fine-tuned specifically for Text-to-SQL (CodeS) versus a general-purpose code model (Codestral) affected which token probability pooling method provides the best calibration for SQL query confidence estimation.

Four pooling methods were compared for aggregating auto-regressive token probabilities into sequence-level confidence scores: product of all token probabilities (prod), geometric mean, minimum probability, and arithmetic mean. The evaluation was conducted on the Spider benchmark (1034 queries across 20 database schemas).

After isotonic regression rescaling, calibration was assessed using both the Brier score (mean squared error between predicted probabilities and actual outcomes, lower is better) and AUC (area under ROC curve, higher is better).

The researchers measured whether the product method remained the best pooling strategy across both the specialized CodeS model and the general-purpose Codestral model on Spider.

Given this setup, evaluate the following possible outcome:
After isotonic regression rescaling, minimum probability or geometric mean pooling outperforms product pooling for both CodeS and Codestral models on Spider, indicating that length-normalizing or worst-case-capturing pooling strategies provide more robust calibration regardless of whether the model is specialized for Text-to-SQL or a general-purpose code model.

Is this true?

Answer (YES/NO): NO